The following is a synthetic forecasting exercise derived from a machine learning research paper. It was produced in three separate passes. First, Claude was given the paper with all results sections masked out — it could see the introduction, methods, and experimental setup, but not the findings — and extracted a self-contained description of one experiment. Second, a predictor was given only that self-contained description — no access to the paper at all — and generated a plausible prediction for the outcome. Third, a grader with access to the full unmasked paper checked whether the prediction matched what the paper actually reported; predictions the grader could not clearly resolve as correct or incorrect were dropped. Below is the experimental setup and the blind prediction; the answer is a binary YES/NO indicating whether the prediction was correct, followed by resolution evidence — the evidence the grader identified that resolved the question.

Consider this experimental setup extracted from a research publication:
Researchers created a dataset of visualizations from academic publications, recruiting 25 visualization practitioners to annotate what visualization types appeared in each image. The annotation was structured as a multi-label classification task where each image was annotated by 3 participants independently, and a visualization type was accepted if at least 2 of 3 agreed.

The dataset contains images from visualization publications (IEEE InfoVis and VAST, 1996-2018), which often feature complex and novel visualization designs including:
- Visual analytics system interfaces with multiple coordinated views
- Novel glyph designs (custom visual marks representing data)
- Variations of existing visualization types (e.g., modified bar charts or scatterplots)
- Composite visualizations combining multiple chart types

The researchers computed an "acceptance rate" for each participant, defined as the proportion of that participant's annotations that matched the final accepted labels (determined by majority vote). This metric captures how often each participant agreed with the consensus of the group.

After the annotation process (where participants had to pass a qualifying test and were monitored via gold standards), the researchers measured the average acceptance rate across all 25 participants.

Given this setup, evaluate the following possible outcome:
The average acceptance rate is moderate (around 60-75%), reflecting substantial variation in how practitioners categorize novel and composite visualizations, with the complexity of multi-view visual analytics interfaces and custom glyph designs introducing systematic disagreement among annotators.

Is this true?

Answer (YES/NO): NO